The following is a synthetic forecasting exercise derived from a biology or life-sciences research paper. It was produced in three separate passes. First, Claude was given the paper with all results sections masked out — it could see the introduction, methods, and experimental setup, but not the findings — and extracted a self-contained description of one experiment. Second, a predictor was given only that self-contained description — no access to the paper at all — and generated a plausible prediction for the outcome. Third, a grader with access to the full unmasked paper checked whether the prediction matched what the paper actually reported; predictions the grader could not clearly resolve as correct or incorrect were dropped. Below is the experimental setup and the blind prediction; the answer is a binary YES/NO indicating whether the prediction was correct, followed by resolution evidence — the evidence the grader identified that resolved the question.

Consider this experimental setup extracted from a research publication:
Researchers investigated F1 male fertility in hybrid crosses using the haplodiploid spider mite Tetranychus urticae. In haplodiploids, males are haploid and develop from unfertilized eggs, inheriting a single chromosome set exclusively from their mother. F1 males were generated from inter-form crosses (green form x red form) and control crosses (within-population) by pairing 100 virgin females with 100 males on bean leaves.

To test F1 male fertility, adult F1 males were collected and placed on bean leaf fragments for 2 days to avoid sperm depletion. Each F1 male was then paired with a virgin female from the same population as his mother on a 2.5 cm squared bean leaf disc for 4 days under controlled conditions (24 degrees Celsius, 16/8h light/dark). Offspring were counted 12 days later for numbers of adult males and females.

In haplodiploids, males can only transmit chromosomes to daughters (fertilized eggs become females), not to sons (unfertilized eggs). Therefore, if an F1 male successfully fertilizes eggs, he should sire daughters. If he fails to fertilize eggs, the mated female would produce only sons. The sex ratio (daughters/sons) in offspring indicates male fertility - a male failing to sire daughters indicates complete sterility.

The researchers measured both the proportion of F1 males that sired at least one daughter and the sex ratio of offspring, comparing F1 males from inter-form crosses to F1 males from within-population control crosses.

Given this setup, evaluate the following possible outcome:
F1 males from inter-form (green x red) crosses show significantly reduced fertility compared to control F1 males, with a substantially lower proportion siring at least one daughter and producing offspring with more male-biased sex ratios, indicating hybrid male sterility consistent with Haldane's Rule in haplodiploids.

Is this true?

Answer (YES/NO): NO